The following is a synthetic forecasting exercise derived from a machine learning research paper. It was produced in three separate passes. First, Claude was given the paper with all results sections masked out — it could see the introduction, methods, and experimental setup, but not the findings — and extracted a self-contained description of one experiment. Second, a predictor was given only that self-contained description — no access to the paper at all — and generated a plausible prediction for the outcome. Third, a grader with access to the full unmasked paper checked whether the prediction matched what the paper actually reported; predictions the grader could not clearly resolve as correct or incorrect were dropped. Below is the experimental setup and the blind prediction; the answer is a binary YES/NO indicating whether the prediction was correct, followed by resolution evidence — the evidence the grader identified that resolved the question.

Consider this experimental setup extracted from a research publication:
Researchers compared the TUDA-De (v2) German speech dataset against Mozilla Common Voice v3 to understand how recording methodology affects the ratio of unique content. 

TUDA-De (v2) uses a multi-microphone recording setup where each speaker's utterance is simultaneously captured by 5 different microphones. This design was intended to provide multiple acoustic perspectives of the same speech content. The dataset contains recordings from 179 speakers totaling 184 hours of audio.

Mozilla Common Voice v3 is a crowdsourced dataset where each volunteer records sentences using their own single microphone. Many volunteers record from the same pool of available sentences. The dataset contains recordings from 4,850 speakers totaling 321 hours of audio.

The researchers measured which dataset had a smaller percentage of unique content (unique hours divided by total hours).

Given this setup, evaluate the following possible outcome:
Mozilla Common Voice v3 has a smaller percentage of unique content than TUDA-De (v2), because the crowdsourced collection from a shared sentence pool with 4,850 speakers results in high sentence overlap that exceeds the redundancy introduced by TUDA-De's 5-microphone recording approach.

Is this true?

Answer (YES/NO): NO